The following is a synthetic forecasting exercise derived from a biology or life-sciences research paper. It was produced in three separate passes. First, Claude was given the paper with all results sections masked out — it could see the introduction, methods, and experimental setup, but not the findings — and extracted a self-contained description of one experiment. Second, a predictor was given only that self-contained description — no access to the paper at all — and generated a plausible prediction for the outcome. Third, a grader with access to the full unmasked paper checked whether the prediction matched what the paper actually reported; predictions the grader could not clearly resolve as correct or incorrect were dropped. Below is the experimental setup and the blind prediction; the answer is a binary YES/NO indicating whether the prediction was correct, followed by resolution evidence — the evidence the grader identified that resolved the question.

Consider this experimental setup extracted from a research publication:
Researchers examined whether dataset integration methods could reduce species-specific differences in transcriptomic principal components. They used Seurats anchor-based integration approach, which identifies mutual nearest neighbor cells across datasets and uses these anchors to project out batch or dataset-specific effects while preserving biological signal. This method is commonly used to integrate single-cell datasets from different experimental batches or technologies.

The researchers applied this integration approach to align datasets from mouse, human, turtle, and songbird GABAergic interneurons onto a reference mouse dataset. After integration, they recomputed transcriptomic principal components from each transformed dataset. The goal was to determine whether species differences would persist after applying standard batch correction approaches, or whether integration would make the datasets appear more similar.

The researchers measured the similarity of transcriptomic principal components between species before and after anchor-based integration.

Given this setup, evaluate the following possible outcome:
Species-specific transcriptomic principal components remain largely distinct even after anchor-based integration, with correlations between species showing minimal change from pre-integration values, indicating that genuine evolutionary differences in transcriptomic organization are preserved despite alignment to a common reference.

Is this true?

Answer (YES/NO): NO